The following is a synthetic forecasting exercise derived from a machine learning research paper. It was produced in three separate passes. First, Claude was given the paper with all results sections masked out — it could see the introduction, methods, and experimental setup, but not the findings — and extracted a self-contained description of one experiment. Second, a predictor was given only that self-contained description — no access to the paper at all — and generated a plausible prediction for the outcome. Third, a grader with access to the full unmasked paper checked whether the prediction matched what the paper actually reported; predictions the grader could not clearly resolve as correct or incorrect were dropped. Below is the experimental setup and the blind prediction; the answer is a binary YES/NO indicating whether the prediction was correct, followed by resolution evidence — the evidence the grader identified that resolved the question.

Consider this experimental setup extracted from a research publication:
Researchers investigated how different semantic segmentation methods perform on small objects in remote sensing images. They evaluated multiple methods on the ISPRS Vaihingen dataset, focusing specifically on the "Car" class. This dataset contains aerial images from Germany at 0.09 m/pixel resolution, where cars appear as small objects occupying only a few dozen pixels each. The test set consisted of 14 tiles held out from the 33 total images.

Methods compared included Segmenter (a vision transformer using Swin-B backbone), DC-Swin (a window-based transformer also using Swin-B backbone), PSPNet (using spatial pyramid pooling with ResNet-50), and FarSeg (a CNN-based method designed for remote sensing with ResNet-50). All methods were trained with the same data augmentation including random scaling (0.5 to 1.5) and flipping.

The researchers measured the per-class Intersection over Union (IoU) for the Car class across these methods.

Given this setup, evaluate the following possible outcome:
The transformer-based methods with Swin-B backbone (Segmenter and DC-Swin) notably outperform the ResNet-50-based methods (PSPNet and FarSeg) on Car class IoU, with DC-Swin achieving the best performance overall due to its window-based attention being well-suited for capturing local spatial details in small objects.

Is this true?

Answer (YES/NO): NO